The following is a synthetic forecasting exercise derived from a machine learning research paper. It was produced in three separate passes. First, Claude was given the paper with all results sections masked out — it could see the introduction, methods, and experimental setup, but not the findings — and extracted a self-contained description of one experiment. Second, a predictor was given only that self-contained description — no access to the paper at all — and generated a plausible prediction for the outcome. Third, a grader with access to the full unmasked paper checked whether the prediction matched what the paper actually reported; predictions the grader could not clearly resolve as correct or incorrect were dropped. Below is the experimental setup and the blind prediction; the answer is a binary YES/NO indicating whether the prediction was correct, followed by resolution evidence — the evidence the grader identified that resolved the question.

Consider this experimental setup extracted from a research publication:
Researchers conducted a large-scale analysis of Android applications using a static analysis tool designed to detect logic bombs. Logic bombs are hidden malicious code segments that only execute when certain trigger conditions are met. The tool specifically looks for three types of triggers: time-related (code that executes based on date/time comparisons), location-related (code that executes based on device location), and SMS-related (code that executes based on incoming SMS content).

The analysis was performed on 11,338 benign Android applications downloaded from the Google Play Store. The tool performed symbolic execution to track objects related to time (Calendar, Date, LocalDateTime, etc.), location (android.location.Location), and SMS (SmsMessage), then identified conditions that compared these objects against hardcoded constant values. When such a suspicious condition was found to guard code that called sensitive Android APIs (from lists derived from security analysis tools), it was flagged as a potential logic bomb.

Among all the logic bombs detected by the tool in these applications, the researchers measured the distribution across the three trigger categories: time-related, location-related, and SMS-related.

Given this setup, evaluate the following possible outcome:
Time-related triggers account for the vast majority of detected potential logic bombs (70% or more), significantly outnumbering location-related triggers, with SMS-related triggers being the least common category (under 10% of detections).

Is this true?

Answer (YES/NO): YES